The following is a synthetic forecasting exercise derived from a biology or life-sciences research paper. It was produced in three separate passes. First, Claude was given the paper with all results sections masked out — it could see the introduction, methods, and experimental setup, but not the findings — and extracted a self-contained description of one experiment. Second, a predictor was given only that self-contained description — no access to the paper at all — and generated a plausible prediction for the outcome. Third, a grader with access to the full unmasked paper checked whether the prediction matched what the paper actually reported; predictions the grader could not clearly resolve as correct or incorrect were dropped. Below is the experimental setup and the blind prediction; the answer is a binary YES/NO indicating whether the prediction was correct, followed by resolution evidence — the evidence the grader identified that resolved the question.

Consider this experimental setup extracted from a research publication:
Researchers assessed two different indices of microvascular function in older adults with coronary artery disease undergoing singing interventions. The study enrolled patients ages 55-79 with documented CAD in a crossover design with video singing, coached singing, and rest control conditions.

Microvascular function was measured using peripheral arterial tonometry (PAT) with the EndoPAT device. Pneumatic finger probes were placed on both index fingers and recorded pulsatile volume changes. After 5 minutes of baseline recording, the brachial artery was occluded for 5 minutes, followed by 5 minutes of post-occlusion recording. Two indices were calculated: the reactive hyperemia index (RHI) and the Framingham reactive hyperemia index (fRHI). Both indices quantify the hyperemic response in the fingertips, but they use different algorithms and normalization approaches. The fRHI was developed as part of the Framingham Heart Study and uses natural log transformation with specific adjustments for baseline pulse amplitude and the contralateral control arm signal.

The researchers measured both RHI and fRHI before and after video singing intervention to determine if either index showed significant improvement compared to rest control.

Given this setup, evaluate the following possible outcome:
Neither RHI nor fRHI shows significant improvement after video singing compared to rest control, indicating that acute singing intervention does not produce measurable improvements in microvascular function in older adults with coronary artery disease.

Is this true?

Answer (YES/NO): NO